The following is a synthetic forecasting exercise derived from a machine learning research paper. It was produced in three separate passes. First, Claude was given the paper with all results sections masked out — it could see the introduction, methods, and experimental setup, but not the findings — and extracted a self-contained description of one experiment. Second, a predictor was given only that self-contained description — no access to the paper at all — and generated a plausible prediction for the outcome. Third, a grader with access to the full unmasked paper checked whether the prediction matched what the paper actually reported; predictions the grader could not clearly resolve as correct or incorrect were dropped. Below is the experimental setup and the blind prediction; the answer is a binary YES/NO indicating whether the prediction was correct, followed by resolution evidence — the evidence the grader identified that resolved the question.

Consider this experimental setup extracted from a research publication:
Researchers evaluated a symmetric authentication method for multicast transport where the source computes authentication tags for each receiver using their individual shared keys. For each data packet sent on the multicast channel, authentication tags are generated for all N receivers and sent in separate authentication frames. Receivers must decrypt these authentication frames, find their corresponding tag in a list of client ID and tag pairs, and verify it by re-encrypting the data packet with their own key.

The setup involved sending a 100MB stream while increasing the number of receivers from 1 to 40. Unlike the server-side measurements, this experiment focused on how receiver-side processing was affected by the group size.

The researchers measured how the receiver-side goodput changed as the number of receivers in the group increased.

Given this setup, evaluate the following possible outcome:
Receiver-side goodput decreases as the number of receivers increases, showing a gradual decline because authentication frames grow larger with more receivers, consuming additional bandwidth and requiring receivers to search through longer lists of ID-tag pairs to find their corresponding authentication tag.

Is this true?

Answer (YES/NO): YES